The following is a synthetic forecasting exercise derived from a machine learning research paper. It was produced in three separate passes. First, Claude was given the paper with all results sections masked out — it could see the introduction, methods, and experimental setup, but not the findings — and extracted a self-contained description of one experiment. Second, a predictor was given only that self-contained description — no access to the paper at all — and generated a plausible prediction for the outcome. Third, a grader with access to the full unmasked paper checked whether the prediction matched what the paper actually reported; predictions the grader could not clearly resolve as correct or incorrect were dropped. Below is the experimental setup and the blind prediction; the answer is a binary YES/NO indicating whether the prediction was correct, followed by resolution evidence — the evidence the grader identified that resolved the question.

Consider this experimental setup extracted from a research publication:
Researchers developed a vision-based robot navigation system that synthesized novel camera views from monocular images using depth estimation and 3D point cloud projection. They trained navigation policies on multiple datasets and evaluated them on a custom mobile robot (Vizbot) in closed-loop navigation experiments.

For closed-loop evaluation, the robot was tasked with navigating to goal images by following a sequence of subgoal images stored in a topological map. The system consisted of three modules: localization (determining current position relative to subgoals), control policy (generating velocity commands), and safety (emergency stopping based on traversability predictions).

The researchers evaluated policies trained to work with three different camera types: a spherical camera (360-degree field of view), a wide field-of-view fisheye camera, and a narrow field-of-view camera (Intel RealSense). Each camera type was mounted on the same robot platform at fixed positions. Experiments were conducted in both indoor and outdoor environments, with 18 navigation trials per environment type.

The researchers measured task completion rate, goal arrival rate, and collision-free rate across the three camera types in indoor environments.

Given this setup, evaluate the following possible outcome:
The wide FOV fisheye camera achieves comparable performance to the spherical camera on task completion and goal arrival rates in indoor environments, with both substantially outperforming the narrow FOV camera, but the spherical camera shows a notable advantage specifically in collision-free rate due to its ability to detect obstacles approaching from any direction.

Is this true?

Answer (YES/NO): NO